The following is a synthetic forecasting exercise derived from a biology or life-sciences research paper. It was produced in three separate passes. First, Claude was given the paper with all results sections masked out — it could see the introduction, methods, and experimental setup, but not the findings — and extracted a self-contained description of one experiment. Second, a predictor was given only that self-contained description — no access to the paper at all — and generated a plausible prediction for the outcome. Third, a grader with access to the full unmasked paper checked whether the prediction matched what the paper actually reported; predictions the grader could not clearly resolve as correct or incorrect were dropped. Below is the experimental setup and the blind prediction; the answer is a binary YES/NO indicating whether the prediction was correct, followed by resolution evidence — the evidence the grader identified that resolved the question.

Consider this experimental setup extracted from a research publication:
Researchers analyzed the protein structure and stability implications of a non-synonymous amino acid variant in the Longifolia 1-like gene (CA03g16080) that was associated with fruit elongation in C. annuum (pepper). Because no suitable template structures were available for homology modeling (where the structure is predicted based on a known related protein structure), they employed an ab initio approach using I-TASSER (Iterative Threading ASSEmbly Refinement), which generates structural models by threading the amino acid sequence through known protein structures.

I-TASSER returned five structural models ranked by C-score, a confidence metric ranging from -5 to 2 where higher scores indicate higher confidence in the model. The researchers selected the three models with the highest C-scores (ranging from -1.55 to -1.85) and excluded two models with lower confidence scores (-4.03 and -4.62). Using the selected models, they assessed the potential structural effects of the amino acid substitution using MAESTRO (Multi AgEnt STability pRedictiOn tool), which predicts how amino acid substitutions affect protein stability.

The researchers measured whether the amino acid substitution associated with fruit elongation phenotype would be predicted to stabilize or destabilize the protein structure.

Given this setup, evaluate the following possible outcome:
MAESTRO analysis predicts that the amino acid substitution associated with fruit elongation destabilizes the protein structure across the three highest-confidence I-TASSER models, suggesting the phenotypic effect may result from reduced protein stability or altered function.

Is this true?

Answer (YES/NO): NO